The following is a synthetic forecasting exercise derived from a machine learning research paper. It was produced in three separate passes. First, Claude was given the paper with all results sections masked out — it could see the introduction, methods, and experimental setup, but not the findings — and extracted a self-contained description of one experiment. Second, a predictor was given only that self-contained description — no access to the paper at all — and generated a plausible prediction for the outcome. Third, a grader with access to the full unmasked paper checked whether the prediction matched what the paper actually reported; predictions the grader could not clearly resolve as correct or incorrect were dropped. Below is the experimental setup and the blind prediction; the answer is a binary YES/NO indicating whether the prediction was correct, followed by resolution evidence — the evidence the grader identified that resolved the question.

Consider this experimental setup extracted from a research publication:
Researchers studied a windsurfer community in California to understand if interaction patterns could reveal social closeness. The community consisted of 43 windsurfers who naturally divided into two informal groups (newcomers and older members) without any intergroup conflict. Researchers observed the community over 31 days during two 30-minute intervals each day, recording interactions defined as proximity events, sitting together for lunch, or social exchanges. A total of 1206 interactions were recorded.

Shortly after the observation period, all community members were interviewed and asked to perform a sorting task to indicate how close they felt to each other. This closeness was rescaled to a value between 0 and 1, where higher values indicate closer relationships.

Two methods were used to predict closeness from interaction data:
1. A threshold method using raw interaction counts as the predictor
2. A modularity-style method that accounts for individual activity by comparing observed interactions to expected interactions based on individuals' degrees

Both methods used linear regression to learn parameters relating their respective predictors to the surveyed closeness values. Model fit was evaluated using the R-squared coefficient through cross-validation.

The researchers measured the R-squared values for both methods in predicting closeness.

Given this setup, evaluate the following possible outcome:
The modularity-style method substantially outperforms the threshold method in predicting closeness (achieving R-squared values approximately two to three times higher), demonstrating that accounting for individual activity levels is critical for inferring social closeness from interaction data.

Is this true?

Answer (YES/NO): NO